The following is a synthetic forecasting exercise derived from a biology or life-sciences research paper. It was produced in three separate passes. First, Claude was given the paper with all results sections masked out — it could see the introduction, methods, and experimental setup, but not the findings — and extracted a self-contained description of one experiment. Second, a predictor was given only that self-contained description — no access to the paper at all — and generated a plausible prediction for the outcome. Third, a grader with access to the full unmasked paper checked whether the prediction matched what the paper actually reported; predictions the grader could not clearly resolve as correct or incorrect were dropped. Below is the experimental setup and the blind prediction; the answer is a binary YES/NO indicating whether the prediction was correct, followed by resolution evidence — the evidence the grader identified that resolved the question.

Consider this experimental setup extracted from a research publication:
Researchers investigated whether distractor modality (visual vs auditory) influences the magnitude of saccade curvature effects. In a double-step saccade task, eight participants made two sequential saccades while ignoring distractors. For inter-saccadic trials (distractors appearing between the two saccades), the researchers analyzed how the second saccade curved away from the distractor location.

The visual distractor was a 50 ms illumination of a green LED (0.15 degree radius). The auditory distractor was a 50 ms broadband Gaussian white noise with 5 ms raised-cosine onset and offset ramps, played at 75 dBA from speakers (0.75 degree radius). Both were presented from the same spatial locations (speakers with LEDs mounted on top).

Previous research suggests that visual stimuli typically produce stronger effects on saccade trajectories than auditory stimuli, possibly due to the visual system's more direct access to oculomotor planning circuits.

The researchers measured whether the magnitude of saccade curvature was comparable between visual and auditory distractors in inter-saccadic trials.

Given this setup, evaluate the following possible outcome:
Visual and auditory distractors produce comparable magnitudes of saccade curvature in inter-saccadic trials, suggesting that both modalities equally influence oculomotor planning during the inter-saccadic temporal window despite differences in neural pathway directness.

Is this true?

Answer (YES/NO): NO